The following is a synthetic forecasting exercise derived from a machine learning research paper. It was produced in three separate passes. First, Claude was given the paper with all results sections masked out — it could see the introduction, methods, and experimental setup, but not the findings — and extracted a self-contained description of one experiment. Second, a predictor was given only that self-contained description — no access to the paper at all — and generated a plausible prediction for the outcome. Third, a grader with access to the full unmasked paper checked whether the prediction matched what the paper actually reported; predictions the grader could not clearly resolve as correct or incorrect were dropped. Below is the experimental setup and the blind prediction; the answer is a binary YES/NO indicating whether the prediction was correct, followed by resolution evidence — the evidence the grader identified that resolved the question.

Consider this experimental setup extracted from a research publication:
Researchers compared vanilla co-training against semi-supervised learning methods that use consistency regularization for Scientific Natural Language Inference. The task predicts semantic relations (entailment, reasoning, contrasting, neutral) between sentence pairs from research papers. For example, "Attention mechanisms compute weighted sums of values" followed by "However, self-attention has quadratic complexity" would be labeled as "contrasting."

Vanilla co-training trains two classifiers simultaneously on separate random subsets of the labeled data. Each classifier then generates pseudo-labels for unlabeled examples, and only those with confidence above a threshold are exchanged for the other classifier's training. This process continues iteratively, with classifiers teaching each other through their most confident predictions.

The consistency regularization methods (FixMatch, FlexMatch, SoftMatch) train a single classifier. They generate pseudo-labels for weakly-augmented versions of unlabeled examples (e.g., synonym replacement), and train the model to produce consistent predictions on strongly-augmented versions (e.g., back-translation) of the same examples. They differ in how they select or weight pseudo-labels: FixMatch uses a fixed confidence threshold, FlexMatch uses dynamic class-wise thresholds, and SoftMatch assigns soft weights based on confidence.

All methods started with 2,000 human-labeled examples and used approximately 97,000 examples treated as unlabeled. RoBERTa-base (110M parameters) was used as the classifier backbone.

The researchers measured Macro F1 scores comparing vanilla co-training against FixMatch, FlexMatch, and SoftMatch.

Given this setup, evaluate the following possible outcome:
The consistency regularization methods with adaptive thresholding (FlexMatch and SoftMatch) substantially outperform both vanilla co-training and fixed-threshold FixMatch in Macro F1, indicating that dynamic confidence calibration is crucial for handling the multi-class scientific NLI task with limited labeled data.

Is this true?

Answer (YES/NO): NO